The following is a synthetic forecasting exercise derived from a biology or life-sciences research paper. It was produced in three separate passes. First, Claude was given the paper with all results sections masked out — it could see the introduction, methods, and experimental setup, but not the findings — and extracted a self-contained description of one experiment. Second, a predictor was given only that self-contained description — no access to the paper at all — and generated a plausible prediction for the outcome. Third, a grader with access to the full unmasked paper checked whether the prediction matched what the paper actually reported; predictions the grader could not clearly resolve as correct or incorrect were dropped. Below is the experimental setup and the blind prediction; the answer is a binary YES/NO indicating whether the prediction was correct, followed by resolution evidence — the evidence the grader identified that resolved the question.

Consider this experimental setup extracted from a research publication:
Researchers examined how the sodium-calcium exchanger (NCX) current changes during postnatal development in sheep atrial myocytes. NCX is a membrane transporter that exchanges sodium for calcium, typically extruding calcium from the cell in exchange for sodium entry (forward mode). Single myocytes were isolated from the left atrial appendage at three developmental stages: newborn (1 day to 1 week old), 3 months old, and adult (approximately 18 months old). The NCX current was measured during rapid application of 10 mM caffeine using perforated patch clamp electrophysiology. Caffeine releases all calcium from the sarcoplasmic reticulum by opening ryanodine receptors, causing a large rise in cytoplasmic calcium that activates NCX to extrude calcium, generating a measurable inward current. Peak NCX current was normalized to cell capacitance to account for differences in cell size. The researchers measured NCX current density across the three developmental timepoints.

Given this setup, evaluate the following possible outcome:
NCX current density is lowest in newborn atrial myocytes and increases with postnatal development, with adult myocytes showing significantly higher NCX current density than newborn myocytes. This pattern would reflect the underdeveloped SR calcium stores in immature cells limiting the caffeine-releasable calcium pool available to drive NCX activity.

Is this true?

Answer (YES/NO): NO